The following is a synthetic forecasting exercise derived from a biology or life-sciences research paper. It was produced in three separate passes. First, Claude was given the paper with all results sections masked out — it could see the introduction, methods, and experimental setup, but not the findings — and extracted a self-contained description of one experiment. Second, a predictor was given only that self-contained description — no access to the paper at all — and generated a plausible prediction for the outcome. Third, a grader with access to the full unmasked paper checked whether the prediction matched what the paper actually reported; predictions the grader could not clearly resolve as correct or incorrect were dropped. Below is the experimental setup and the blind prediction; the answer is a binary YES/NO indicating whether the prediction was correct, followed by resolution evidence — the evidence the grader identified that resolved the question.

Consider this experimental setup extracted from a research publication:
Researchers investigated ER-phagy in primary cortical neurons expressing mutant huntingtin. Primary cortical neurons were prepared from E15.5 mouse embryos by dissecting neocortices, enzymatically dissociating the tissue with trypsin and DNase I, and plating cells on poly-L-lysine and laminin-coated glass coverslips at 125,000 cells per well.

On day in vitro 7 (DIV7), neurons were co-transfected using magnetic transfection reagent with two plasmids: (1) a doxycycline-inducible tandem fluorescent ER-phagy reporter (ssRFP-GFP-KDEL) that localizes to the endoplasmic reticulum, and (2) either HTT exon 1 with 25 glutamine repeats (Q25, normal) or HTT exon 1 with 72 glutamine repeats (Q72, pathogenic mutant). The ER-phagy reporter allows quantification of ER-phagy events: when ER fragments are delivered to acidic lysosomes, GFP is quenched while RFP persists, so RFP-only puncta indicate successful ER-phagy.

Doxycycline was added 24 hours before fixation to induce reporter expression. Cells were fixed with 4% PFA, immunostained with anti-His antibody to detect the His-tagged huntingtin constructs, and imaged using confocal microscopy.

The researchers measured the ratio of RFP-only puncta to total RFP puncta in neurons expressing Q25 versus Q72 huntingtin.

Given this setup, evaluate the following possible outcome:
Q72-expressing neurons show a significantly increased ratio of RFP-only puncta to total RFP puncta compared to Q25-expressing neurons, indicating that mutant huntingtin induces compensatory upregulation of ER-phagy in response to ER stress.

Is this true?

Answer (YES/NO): YES